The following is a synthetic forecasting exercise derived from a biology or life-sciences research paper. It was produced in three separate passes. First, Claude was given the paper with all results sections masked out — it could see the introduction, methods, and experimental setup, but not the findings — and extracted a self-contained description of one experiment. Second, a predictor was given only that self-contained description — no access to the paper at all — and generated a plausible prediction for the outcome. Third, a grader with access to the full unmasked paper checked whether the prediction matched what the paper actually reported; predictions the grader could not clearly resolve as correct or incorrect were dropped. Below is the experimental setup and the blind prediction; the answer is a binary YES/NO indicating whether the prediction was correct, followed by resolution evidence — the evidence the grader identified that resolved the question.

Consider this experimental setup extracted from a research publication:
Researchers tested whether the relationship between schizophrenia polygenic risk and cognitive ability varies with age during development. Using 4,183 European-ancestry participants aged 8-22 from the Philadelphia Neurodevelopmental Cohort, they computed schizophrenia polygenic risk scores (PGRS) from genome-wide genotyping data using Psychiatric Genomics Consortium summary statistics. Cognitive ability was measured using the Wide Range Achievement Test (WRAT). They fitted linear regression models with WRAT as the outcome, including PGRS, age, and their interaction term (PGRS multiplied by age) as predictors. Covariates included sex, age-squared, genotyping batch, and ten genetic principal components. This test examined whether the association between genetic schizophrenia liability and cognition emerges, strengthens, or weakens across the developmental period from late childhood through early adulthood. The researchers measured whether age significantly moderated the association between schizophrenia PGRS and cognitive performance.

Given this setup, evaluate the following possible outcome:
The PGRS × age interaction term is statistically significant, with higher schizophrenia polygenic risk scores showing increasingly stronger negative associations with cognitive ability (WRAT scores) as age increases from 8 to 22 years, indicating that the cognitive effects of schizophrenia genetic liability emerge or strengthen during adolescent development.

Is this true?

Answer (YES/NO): NO